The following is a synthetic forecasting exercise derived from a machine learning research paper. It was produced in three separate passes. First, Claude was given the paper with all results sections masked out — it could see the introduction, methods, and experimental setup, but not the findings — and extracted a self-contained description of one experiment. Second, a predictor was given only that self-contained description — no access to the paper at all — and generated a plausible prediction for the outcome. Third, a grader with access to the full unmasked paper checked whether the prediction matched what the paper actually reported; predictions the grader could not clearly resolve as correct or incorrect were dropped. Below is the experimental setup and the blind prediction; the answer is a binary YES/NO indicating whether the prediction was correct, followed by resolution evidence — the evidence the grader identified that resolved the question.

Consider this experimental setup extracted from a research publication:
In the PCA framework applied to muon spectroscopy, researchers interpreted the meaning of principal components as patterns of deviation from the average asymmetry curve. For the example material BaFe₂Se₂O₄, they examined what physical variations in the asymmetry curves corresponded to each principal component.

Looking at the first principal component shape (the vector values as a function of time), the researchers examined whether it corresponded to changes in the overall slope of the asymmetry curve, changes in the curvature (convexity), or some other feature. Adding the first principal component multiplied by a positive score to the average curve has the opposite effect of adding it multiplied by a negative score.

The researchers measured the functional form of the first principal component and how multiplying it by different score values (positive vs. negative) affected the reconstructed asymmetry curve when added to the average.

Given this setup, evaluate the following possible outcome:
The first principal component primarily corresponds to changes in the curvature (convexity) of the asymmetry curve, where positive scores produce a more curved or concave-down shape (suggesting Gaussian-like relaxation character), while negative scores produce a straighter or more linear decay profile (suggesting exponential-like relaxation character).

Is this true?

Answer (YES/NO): NO